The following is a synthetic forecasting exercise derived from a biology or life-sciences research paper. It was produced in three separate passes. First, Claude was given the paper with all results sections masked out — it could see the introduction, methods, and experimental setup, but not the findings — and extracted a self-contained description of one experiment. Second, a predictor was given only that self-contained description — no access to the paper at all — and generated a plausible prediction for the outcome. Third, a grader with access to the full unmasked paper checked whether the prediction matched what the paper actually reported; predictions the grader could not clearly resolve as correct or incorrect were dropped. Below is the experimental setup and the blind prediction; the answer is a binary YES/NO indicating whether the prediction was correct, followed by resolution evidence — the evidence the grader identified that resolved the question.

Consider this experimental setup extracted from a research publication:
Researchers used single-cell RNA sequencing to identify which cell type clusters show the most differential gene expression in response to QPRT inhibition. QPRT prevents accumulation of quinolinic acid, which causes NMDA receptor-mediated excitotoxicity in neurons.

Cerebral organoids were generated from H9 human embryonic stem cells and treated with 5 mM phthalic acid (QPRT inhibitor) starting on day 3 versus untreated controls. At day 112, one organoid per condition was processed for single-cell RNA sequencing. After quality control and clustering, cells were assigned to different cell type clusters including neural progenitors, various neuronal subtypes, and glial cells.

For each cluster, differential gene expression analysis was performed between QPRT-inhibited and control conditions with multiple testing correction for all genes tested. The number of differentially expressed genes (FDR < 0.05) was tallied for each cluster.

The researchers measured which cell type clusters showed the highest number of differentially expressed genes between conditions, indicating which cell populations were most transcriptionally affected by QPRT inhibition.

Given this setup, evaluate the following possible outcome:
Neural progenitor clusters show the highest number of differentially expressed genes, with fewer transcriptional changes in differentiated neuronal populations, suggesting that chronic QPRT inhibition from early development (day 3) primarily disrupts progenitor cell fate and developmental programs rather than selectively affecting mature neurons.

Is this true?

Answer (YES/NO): NO